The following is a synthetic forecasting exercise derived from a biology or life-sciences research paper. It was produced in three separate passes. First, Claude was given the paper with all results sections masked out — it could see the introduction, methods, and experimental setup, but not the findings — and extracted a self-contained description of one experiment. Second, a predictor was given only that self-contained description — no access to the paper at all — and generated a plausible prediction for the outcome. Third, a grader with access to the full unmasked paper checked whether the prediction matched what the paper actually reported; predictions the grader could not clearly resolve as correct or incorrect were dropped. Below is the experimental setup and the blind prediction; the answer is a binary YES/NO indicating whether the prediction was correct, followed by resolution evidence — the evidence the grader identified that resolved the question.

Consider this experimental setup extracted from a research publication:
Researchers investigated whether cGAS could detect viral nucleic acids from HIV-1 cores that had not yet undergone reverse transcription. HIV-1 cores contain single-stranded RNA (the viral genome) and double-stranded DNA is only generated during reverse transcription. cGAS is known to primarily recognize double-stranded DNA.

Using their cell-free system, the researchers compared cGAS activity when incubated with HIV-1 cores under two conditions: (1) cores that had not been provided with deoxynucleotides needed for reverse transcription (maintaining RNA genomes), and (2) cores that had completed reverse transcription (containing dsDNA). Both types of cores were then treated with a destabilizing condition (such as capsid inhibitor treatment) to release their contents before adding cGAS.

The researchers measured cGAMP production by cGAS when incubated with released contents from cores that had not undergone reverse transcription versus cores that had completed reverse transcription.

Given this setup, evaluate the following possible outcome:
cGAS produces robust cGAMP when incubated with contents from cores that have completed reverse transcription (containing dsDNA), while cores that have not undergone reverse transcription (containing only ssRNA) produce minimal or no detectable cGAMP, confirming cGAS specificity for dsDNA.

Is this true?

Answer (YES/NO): YES